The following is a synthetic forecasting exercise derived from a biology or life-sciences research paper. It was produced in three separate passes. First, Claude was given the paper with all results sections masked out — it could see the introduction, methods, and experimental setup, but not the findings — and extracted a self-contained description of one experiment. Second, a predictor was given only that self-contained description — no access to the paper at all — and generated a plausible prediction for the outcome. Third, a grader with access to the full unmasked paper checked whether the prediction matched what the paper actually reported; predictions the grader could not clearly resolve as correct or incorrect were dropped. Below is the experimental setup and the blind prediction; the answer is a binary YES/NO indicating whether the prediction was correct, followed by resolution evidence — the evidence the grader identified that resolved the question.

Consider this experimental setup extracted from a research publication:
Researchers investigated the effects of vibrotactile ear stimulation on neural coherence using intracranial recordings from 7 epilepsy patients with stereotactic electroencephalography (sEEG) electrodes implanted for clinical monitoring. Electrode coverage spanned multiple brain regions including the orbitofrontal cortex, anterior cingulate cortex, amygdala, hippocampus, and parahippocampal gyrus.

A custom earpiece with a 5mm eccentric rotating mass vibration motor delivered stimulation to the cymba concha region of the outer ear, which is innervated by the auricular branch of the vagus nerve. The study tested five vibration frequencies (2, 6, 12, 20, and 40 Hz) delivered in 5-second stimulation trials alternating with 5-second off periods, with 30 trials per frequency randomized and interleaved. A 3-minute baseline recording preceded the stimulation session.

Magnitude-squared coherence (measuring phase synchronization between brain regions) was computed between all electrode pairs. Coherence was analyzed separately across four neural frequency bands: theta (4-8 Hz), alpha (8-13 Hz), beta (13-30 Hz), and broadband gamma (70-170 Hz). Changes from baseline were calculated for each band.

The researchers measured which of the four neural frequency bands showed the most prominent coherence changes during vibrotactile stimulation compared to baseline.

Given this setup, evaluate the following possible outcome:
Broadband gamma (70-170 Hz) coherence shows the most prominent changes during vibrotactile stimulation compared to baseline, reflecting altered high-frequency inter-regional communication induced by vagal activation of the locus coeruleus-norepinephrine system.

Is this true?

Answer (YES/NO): NO